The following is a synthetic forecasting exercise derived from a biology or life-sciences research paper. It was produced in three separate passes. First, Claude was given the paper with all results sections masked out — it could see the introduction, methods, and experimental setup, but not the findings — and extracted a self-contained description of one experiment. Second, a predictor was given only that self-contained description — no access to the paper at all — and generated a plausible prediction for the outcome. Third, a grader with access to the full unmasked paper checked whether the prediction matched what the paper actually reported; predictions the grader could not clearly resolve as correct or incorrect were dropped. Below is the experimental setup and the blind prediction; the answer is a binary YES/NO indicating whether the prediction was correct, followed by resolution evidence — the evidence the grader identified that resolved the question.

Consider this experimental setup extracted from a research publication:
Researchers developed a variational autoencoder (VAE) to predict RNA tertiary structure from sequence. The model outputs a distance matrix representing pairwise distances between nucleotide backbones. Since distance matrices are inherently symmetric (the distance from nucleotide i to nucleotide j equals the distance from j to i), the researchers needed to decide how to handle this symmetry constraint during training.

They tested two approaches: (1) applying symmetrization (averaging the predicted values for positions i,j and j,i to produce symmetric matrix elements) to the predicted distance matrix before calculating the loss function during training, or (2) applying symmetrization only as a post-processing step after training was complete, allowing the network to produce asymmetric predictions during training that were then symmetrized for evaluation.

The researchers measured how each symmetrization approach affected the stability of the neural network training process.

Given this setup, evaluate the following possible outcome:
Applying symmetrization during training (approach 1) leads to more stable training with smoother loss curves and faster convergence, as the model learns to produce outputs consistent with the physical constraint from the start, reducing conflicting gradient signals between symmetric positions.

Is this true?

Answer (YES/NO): NO